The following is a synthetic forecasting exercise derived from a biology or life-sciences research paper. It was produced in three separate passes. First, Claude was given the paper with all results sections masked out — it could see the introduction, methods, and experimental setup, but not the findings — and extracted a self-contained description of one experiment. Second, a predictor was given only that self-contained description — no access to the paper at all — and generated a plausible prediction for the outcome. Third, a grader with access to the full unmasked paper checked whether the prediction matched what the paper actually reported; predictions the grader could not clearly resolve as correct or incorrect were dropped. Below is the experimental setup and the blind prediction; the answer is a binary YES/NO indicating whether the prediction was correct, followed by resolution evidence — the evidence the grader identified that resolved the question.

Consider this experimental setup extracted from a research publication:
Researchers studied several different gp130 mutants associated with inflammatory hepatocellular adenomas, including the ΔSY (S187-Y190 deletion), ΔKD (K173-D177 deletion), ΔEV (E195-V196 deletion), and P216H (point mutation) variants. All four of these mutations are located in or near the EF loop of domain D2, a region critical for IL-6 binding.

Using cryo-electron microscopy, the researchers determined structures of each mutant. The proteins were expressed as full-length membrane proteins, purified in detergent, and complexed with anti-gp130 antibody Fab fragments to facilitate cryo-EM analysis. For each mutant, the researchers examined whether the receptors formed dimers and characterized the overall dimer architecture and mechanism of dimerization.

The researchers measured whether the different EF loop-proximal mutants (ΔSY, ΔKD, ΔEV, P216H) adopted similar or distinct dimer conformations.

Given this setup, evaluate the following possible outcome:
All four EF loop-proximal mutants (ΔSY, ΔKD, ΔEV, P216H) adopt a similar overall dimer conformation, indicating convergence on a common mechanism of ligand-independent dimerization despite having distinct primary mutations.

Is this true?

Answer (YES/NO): NO